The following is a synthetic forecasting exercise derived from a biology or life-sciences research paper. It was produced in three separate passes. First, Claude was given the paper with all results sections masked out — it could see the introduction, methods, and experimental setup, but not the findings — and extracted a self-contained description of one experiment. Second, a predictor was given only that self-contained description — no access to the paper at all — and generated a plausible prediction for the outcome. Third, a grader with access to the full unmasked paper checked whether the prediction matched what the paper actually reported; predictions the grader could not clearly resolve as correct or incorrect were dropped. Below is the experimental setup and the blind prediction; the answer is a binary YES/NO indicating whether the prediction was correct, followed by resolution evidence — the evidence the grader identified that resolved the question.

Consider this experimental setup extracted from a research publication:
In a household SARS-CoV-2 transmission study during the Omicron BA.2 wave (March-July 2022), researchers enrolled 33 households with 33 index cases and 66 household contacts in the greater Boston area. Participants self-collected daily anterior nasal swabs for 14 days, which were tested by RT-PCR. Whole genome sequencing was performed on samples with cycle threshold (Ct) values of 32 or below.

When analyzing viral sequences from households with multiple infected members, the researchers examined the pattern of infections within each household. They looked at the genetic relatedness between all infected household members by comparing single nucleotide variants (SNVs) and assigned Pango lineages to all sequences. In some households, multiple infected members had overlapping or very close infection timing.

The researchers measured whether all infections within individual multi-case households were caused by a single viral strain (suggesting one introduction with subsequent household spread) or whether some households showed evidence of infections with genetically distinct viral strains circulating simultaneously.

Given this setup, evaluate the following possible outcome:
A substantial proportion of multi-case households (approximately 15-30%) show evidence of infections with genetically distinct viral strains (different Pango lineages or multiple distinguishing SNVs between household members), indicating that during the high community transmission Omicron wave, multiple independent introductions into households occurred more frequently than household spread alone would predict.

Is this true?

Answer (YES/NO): NO